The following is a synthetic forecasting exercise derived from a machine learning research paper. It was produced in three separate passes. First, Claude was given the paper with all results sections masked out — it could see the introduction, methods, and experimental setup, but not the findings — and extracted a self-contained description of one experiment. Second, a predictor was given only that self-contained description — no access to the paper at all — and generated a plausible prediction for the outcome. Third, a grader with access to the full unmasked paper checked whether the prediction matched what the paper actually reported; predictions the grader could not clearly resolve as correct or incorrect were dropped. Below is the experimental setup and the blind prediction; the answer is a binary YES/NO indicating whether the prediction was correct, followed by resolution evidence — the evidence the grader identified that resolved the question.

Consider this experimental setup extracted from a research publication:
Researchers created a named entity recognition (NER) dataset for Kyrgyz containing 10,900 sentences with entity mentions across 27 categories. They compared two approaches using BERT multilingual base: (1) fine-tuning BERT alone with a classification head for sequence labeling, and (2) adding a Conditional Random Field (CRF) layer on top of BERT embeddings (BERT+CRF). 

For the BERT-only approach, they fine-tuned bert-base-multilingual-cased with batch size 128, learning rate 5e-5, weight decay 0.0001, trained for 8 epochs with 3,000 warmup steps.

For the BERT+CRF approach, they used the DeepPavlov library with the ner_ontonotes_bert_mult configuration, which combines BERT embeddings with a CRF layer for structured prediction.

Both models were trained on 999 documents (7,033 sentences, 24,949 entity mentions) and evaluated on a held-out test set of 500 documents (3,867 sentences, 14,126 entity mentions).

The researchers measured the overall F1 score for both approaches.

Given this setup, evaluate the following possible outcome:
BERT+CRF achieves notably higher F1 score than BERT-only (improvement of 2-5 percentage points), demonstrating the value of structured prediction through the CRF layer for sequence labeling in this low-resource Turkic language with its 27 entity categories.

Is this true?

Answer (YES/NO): NO